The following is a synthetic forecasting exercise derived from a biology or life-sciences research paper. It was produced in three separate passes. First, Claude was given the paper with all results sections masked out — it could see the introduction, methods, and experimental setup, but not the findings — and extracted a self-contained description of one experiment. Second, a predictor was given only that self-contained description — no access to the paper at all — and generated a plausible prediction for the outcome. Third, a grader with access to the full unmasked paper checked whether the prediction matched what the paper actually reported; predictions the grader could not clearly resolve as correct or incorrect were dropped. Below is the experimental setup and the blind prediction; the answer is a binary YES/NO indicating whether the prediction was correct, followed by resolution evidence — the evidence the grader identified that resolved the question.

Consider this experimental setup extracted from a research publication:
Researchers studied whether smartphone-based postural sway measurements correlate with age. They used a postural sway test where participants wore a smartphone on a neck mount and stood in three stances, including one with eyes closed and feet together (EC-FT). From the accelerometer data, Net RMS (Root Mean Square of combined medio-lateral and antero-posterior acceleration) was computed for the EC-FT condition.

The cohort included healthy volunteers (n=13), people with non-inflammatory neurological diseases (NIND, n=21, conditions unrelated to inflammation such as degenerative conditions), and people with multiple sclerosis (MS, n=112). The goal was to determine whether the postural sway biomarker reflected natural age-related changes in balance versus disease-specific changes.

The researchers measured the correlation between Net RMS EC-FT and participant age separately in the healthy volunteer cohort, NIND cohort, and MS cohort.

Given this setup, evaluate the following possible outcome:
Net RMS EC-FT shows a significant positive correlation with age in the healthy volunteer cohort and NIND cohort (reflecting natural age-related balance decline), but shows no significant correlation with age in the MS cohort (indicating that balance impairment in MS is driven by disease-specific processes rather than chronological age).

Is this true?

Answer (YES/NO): NO